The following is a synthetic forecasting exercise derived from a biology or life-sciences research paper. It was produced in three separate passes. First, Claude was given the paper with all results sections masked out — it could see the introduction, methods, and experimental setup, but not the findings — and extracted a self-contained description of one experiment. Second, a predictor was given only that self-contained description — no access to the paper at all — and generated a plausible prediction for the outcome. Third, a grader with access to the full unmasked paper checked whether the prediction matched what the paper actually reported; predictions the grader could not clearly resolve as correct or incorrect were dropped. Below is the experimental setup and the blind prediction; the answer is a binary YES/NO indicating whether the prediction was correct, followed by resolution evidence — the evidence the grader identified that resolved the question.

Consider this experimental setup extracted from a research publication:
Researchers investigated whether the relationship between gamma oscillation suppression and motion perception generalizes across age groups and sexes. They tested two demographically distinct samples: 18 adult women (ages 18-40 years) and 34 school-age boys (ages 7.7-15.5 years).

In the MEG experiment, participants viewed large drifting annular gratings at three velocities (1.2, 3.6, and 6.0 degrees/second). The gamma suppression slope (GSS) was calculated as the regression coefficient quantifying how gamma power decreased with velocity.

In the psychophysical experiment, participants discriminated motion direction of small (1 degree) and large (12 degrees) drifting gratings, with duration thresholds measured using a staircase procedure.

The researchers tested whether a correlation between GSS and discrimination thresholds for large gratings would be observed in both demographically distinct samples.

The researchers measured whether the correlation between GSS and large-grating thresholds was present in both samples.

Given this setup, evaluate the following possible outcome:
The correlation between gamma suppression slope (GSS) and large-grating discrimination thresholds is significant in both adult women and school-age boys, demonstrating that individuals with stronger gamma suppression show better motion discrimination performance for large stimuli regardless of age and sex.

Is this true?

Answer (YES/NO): NO